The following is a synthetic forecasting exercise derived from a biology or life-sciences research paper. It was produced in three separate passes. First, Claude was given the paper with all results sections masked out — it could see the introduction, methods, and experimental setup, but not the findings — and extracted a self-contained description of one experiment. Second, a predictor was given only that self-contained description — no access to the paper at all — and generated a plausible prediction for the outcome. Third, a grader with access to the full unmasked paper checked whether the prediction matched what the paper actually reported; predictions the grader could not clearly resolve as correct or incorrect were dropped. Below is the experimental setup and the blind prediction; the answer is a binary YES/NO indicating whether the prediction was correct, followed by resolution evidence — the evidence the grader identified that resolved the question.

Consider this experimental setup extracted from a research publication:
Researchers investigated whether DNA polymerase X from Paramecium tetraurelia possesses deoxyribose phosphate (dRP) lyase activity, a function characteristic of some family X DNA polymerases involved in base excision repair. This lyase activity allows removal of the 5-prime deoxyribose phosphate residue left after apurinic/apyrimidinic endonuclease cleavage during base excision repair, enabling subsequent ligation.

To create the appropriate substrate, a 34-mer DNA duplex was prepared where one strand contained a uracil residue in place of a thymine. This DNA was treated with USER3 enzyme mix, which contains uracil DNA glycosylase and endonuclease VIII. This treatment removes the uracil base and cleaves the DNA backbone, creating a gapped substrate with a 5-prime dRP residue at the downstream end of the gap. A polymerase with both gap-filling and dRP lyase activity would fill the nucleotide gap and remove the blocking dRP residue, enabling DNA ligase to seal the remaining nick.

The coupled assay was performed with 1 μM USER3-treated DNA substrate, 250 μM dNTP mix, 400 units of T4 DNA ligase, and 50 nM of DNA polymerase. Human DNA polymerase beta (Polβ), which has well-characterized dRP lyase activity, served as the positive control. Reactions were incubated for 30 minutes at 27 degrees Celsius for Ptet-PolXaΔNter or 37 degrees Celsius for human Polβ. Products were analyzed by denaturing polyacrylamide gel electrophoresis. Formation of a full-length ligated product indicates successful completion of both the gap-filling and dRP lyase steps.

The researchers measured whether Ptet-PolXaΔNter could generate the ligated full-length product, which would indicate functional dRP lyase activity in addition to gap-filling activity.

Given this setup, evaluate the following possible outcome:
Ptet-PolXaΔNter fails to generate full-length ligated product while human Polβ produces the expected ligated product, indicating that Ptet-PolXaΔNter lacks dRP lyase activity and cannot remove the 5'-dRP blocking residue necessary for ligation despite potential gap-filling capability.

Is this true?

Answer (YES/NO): NO